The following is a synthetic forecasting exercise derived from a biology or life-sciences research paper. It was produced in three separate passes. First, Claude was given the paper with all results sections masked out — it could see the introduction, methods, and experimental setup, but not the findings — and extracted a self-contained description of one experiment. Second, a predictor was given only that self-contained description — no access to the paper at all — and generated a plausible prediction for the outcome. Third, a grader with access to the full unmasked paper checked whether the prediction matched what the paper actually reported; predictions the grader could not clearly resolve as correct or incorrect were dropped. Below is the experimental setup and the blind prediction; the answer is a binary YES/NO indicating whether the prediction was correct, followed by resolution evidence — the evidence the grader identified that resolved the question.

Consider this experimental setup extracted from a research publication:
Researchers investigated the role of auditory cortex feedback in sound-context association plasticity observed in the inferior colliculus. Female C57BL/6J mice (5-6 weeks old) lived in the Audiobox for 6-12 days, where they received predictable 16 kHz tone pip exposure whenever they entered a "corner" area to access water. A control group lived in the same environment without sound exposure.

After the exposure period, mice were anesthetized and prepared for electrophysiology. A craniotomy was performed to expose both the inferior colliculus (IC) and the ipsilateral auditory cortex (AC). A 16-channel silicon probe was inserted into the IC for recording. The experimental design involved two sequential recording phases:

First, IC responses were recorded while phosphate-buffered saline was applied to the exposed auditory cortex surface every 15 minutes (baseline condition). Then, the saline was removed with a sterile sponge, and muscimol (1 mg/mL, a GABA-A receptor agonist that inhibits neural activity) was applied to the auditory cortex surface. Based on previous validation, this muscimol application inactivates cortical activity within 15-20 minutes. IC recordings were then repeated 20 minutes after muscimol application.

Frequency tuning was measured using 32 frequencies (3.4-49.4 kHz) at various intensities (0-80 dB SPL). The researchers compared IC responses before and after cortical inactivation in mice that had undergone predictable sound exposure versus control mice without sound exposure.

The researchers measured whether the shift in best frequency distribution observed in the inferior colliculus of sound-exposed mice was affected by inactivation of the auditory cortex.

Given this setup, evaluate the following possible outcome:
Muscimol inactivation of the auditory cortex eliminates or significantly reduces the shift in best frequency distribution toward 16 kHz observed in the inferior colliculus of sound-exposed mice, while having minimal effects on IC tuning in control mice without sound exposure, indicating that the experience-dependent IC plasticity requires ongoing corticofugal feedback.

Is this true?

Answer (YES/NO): NO